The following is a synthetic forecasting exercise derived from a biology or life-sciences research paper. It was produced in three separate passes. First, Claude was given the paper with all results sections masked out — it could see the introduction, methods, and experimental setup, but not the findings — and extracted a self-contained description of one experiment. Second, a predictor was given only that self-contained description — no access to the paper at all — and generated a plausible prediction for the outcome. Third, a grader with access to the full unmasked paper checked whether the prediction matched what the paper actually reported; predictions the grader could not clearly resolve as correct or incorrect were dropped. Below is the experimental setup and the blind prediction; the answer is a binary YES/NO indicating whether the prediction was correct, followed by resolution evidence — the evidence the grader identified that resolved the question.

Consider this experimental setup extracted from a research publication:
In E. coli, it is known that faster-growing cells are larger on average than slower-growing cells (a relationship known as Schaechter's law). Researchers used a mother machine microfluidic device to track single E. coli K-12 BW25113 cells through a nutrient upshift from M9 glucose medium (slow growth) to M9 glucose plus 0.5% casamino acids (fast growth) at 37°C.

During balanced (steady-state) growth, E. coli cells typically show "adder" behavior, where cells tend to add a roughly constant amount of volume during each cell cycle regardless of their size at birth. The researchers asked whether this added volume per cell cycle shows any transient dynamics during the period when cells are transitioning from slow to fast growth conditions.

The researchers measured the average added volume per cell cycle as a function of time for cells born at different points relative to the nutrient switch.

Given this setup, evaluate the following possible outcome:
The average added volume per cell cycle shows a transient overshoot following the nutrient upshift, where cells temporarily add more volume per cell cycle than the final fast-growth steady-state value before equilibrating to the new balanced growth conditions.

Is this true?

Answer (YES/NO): YES